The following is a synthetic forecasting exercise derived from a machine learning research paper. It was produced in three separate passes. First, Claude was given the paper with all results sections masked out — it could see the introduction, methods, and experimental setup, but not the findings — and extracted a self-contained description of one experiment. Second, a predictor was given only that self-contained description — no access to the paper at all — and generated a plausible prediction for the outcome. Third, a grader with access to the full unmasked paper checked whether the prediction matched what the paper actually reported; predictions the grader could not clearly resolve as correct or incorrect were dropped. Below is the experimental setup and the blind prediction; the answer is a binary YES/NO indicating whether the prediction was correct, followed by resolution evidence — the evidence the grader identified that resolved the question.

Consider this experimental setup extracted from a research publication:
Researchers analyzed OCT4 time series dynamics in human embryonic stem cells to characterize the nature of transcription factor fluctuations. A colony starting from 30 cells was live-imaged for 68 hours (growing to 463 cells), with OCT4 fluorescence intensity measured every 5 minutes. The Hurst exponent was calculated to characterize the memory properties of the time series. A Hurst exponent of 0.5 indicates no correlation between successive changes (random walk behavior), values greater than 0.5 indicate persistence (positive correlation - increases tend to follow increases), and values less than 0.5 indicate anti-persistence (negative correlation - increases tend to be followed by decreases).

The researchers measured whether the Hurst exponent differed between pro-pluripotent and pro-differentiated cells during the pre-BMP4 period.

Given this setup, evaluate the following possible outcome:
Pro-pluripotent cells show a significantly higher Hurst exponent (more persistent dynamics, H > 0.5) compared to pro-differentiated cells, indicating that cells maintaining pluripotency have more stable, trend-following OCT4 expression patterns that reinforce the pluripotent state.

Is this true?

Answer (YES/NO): NO